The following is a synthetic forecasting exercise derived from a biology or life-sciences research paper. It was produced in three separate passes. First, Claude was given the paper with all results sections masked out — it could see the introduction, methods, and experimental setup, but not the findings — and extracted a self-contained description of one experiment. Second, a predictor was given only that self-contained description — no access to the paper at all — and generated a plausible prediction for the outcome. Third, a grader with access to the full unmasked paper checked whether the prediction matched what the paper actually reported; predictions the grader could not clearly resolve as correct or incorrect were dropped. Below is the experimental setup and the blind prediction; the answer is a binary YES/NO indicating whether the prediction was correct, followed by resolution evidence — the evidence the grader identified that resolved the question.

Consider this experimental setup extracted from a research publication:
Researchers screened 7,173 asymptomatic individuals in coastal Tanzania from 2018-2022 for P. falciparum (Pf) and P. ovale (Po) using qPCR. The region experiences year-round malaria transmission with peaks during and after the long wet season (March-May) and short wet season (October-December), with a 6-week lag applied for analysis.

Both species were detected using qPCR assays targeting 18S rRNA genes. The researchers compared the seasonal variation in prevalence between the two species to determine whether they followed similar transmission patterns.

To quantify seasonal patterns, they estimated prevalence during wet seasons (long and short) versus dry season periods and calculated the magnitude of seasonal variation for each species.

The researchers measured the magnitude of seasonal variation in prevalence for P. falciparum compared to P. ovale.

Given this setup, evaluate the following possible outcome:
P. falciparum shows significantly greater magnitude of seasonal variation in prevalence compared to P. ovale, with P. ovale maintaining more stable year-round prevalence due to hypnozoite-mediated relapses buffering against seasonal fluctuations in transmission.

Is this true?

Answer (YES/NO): NO